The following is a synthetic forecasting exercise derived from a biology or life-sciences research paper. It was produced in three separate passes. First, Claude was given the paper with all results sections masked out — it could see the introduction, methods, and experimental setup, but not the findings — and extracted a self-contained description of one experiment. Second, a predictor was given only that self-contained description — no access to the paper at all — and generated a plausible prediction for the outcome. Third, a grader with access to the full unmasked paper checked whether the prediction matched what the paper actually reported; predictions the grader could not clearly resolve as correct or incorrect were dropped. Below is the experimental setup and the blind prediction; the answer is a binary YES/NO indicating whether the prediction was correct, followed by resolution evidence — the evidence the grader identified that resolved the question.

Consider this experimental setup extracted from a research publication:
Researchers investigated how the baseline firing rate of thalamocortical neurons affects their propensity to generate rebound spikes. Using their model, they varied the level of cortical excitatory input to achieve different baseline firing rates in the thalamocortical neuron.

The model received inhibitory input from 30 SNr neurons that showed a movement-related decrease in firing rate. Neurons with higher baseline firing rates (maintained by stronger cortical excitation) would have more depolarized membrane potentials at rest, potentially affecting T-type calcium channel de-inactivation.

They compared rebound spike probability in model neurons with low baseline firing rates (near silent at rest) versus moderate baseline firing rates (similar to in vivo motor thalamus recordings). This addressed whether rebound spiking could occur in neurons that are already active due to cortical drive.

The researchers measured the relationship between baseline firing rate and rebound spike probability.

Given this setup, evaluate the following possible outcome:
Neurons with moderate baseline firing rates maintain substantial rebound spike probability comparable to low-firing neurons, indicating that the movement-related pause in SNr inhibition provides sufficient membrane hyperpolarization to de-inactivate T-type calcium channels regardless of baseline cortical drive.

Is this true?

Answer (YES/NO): NO